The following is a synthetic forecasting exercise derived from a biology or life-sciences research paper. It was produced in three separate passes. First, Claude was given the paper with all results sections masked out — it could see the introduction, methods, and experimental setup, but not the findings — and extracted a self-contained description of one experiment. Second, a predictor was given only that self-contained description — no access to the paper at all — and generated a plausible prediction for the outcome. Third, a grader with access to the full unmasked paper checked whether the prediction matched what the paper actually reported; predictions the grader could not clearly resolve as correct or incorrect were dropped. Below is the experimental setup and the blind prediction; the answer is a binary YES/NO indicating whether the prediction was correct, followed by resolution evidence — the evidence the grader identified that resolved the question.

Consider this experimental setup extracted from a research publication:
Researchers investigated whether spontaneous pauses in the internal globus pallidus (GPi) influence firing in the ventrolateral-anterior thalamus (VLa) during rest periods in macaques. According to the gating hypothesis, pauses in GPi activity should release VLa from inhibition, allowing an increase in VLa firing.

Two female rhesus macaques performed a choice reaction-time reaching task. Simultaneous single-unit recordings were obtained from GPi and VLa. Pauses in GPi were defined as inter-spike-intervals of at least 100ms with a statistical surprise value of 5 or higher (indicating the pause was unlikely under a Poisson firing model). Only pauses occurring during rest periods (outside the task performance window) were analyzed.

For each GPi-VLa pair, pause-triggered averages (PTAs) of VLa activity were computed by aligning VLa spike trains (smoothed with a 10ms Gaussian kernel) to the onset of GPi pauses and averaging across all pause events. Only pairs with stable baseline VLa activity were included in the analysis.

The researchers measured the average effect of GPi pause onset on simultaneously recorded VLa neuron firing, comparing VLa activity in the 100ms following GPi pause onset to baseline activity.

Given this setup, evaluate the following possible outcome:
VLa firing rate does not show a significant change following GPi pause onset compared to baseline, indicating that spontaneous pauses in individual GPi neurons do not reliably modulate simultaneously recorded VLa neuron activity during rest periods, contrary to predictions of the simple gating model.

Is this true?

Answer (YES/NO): NO